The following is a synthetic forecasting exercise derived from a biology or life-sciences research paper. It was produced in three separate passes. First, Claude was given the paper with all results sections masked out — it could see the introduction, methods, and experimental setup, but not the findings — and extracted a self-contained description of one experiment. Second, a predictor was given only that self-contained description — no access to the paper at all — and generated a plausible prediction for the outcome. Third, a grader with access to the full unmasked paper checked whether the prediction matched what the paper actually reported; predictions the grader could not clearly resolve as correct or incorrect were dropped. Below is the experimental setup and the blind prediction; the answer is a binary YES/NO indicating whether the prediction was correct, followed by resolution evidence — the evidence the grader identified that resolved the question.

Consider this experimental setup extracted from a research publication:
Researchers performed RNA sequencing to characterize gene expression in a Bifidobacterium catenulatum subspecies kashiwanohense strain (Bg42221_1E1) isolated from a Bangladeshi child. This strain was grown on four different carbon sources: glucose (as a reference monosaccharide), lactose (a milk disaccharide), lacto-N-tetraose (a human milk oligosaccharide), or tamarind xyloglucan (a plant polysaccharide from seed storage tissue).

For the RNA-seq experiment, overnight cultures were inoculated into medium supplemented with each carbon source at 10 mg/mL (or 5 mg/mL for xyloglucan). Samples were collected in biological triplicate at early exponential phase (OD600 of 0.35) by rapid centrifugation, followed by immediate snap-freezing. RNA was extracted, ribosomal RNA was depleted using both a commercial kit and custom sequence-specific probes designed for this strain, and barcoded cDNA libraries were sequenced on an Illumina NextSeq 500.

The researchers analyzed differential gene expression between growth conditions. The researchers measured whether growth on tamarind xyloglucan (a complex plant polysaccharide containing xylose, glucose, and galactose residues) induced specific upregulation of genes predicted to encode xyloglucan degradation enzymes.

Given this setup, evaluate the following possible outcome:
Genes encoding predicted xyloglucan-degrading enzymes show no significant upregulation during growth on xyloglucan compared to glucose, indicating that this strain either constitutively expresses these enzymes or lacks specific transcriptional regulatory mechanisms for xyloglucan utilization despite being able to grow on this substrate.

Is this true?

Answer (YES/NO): NO